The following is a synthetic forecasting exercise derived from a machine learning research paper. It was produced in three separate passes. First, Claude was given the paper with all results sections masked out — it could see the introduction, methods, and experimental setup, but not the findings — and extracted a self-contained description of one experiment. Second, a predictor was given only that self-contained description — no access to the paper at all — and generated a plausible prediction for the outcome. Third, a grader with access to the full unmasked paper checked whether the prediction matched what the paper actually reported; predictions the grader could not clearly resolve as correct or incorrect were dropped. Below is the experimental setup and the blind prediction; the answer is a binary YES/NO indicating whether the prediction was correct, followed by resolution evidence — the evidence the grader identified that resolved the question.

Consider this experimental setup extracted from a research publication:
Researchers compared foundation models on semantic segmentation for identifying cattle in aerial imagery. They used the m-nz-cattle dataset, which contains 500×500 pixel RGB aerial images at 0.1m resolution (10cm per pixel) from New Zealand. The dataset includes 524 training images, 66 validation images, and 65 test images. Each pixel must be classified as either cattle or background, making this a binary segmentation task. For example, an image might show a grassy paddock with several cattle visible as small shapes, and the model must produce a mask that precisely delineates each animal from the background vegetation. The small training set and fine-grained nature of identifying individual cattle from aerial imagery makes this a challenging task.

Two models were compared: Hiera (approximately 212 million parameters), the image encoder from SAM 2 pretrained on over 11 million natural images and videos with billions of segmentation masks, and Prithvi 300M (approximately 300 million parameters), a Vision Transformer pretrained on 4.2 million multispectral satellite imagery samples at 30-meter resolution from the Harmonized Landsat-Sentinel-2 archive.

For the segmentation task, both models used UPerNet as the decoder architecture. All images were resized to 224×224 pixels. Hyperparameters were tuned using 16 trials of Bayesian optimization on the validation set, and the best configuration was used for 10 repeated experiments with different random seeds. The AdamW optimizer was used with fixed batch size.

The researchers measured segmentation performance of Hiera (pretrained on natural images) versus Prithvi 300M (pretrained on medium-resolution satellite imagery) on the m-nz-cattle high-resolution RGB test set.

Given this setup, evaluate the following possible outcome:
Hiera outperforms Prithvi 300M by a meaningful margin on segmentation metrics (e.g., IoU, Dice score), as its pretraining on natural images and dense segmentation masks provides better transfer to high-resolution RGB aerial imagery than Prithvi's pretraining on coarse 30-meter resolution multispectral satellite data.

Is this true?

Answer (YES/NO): YES